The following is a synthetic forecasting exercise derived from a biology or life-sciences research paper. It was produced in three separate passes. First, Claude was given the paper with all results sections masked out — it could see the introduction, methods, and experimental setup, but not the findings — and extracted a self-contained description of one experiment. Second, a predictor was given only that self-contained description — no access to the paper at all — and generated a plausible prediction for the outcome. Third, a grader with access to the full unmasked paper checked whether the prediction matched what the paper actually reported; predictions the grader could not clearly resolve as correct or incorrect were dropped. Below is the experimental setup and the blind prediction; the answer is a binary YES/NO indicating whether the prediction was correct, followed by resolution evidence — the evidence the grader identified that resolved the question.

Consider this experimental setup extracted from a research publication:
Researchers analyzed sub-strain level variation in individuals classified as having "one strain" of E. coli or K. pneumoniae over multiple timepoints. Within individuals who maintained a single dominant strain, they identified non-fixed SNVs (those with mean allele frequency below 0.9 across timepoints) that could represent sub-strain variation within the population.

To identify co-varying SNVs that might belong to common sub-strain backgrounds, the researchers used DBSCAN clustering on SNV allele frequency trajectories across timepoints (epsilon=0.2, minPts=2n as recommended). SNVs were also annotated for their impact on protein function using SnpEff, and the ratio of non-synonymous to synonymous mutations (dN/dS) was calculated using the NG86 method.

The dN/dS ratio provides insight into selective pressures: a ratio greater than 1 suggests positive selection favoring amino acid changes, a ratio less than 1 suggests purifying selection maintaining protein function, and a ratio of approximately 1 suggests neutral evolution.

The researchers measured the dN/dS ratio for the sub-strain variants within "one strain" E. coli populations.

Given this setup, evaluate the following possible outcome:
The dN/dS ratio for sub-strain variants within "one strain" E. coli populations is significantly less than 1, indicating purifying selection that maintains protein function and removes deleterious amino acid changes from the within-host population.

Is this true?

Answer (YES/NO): YES